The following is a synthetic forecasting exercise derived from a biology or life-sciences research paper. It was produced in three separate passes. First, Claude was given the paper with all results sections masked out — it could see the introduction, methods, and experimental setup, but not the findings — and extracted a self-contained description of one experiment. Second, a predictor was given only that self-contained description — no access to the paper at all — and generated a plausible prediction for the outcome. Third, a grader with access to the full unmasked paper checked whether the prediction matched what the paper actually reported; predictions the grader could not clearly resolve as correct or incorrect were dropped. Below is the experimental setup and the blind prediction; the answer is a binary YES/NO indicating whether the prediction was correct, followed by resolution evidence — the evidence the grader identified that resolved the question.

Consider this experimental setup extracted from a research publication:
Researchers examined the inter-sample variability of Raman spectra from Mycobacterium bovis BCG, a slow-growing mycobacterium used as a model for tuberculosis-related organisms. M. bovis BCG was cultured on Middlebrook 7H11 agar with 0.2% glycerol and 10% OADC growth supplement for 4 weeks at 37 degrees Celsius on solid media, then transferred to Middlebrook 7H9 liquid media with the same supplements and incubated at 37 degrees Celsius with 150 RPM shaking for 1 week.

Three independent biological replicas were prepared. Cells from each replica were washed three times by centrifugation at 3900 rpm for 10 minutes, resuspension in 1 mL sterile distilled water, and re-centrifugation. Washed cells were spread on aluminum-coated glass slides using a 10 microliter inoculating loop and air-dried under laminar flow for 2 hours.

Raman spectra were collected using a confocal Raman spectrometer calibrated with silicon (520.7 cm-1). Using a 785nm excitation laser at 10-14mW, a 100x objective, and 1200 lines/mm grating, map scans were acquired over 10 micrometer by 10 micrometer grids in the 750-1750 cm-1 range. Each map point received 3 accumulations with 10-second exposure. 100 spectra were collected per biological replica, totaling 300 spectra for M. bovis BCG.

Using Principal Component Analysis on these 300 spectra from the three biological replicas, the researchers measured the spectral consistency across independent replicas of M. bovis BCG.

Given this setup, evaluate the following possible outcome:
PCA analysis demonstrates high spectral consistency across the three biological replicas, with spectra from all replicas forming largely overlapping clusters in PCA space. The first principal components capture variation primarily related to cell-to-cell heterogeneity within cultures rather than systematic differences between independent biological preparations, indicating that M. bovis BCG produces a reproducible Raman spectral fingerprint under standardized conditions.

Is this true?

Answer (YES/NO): NO